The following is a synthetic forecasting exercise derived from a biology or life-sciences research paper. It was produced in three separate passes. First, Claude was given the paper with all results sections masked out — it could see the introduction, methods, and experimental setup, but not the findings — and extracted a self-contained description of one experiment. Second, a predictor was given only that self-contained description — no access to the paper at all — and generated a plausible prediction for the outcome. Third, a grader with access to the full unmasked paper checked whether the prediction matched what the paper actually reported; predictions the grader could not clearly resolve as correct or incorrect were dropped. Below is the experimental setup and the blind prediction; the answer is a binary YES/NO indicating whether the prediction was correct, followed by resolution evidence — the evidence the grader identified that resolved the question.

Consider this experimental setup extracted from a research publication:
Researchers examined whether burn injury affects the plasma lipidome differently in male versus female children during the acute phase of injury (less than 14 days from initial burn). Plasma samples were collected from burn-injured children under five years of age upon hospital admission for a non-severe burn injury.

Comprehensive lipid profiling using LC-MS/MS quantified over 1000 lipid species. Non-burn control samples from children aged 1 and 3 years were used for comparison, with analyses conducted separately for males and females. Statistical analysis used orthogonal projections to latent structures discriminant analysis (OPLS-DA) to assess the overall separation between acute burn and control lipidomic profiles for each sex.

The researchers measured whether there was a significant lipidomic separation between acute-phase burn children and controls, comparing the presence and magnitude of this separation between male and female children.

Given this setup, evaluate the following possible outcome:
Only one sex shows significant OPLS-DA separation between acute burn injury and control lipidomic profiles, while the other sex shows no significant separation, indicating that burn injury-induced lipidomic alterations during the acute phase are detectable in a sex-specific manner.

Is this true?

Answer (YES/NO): NO